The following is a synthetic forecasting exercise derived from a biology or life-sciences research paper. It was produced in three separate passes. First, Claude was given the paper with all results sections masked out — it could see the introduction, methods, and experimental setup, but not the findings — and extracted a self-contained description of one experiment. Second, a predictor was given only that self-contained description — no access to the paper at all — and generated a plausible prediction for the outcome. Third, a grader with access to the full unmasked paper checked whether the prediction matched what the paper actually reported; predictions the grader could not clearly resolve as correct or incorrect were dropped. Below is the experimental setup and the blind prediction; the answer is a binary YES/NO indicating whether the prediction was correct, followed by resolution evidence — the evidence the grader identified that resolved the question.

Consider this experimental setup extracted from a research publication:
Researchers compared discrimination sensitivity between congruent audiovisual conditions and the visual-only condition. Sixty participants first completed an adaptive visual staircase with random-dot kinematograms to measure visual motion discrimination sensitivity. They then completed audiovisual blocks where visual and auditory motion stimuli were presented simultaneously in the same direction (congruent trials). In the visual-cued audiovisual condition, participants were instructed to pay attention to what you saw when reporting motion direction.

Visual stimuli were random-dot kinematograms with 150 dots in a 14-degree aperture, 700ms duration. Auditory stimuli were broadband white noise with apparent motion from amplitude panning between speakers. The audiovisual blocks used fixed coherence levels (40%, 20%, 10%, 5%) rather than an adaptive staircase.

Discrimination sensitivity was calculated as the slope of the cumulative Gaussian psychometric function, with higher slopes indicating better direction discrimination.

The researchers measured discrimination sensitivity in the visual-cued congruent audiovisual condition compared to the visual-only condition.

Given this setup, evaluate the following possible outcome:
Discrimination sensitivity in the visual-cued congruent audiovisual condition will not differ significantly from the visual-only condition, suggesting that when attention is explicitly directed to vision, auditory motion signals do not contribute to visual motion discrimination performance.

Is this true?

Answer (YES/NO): NO